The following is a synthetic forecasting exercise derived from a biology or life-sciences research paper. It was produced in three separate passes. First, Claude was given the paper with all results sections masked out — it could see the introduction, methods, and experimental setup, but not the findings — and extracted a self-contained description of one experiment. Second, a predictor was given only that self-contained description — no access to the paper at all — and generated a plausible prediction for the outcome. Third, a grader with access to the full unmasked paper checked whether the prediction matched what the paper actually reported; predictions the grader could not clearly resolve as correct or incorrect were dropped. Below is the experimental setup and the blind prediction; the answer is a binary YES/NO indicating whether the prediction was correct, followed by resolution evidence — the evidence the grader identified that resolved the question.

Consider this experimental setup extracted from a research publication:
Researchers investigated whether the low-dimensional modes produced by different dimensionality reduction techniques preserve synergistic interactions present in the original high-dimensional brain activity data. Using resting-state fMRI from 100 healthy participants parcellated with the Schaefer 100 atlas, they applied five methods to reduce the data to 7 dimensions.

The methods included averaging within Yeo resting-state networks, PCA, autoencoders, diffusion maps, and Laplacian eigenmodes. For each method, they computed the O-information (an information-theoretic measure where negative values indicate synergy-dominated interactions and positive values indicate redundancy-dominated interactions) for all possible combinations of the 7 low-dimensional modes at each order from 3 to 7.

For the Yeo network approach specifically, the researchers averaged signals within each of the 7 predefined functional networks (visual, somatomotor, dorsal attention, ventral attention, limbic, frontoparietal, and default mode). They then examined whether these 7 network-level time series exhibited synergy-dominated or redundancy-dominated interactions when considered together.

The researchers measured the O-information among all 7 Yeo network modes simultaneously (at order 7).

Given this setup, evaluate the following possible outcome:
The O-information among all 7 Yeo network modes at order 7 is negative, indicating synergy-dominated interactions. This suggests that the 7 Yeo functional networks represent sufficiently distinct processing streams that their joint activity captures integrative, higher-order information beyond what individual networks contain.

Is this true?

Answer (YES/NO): NO